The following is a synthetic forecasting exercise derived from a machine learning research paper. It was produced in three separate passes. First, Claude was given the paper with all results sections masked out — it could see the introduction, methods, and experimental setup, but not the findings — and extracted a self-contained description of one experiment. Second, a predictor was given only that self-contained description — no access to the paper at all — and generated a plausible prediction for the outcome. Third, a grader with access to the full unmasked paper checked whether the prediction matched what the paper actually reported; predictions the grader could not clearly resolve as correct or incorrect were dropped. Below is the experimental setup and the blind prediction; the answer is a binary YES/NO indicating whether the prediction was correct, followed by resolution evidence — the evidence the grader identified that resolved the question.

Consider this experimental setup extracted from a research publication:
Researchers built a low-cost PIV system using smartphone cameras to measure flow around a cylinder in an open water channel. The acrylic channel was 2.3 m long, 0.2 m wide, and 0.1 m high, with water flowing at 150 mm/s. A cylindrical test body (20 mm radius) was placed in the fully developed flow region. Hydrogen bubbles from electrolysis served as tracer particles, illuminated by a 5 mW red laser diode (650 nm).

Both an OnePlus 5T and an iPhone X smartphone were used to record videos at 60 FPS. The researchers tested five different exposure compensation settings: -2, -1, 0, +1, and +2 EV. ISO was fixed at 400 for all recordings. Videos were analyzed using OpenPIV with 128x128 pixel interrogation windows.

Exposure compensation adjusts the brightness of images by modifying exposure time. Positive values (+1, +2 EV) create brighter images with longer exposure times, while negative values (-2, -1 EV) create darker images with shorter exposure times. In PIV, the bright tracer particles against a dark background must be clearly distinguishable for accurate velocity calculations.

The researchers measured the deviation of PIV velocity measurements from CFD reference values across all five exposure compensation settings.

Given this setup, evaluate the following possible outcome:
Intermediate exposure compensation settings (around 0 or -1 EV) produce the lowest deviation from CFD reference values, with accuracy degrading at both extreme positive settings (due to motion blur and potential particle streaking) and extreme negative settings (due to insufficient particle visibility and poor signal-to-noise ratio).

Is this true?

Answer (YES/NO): YES